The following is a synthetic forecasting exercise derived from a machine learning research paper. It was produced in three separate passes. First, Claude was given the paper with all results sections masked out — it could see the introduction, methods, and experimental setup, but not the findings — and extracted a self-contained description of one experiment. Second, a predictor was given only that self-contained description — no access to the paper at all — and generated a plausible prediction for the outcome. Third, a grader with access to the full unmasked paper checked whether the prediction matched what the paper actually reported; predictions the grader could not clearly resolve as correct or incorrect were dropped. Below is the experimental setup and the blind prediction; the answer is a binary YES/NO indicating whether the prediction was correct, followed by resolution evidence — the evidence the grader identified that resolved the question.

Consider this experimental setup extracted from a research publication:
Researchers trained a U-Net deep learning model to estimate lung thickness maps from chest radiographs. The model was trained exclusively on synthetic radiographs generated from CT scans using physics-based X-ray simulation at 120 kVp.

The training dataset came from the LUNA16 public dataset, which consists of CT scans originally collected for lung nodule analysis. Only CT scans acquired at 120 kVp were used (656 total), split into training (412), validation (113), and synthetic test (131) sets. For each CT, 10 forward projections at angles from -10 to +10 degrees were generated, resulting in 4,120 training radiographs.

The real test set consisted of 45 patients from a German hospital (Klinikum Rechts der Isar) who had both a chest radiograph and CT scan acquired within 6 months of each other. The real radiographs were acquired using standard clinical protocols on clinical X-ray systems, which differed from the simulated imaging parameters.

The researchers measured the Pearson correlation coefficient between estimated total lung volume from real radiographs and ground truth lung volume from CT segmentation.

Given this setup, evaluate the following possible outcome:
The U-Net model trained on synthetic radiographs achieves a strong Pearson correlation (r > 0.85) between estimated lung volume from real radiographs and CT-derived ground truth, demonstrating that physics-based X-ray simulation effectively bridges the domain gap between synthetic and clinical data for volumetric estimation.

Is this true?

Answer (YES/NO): NO